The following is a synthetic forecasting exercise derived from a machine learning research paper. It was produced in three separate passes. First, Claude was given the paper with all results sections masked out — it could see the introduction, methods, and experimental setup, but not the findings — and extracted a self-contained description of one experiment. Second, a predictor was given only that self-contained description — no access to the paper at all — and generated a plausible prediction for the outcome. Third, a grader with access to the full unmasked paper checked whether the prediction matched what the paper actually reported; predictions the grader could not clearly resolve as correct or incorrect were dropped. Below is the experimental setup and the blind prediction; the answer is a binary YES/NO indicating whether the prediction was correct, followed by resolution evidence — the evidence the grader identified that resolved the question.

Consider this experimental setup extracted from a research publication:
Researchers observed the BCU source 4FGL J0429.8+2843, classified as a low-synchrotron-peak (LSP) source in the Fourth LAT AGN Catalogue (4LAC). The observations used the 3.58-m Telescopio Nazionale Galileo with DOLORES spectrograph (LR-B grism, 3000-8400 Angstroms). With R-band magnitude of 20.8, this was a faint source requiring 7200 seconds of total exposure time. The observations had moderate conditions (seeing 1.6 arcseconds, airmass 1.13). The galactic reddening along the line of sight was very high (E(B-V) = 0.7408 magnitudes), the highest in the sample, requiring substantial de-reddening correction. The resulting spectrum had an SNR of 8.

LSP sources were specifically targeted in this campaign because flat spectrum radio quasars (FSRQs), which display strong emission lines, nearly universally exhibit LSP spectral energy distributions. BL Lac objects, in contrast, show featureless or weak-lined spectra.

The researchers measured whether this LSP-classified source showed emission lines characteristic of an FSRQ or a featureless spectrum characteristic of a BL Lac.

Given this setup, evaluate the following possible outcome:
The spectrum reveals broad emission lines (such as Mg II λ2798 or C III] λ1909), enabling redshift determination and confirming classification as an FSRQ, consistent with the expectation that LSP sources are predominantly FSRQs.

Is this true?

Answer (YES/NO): NO